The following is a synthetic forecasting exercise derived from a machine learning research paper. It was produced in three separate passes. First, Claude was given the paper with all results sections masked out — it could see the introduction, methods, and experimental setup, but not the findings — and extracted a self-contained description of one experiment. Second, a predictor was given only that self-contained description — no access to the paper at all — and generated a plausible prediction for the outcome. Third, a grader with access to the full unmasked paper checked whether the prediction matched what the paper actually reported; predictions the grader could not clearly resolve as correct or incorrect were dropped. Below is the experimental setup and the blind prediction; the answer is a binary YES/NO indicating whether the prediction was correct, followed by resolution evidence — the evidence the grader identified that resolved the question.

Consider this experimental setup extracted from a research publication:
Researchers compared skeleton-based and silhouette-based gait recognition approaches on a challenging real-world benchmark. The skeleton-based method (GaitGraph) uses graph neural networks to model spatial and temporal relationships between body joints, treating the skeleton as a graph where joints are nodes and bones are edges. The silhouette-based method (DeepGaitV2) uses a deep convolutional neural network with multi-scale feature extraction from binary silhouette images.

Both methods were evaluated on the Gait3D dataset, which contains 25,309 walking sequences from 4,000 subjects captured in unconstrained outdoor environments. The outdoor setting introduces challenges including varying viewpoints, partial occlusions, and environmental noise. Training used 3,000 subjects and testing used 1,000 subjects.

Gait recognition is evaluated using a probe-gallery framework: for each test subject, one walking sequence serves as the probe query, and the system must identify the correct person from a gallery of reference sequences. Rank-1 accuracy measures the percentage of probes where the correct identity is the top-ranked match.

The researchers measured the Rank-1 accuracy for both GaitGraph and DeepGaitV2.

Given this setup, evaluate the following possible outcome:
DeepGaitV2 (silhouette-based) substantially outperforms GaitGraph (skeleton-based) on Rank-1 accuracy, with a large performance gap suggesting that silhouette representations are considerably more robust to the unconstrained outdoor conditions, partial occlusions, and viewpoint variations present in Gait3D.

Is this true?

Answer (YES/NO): YES